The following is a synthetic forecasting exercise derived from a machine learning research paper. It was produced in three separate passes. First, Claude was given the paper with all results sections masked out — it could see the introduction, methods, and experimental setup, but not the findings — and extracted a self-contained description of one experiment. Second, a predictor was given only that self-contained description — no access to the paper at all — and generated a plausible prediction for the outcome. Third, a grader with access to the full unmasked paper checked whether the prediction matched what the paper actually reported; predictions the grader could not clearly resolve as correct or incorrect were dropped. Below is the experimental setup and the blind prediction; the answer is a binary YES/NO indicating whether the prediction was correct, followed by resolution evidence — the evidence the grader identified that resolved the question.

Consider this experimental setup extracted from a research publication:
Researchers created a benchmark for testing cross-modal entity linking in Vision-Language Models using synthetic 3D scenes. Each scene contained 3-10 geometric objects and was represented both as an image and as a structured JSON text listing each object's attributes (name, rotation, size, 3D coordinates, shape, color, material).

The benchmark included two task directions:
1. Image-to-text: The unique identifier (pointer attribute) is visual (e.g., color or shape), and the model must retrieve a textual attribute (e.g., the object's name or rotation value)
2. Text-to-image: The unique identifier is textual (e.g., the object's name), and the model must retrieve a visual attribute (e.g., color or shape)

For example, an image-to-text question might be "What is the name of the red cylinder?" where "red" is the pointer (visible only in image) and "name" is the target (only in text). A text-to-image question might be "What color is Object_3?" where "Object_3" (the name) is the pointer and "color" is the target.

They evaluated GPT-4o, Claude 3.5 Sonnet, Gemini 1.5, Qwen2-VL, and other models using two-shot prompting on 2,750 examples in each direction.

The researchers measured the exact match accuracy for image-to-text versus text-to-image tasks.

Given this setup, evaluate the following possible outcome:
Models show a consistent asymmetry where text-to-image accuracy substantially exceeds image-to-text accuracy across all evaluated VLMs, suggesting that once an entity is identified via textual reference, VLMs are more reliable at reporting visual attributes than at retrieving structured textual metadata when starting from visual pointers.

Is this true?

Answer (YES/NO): NO